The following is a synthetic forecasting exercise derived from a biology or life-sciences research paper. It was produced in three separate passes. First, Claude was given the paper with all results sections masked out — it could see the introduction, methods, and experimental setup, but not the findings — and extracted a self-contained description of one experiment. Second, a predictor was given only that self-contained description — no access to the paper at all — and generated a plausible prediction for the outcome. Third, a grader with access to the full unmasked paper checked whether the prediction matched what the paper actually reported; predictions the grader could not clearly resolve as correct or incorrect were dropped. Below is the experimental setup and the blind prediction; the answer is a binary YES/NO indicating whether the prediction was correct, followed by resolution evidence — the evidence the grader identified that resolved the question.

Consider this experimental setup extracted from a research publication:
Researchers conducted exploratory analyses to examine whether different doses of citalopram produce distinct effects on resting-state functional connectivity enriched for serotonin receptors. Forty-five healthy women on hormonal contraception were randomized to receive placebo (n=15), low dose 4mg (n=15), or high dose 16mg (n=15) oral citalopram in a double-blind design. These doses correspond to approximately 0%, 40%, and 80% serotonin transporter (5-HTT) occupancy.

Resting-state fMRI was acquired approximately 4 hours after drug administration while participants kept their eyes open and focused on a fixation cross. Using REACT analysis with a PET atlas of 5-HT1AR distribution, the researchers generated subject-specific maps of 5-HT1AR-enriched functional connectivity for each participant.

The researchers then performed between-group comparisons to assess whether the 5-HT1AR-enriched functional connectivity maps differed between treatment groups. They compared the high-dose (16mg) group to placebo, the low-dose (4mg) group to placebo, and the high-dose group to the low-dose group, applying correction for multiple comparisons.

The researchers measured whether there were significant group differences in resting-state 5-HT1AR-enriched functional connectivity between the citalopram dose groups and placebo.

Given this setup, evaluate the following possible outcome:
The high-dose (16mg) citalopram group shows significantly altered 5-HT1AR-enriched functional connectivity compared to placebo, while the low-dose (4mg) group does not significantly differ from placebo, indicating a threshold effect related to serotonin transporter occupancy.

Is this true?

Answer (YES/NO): NO